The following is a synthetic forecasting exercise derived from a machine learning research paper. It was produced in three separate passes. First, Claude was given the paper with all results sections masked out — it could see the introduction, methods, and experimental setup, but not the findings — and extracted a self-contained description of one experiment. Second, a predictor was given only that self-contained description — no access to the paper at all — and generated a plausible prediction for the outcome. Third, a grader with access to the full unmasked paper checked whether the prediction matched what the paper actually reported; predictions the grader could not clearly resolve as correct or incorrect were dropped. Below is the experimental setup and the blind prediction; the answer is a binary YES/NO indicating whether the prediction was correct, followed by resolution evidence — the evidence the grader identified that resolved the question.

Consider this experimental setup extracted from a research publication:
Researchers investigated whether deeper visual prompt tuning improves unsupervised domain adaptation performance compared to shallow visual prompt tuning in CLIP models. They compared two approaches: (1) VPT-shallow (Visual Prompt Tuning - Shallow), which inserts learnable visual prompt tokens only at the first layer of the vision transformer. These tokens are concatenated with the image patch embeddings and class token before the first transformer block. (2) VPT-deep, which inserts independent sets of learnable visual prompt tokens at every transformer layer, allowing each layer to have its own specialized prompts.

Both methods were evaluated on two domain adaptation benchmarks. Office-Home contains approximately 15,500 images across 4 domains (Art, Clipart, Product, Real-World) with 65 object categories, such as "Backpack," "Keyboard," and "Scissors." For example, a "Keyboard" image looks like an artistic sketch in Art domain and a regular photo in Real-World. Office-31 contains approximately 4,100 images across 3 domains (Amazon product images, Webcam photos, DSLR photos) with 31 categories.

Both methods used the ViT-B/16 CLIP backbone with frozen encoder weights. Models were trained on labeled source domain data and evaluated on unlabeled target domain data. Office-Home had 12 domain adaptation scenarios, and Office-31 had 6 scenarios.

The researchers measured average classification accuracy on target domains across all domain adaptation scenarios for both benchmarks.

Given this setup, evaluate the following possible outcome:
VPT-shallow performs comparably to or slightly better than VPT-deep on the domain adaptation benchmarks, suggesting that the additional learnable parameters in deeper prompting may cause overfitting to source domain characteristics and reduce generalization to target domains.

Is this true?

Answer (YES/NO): NO